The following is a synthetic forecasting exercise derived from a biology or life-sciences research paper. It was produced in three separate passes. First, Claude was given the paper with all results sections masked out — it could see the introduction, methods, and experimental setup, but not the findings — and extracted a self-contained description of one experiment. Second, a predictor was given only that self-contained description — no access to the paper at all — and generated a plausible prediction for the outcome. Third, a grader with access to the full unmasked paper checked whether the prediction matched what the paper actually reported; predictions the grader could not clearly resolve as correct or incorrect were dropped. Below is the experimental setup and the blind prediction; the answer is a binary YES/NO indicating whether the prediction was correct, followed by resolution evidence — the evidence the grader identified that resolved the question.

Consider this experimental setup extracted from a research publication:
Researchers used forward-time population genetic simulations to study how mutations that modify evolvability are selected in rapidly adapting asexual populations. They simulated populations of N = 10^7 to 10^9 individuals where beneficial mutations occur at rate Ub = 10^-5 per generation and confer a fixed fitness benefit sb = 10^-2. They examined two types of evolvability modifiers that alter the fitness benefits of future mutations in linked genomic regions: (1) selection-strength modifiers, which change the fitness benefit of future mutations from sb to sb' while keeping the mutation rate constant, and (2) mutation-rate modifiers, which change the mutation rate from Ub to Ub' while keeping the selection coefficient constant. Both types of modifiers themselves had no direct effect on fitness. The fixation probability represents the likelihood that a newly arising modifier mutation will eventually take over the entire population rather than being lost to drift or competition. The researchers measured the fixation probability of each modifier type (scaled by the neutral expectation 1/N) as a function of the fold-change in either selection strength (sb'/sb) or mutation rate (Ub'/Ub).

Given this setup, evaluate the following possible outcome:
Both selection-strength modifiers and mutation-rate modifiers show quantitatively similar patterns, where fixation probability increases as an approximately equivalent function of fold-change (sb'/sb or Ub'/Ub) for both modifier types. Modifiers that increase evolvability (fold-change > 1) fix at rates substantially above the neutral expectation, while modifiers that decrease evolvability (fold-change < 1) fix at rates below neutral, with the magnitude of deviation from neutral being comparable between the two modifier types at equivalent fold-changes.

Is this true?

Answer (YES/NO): NO